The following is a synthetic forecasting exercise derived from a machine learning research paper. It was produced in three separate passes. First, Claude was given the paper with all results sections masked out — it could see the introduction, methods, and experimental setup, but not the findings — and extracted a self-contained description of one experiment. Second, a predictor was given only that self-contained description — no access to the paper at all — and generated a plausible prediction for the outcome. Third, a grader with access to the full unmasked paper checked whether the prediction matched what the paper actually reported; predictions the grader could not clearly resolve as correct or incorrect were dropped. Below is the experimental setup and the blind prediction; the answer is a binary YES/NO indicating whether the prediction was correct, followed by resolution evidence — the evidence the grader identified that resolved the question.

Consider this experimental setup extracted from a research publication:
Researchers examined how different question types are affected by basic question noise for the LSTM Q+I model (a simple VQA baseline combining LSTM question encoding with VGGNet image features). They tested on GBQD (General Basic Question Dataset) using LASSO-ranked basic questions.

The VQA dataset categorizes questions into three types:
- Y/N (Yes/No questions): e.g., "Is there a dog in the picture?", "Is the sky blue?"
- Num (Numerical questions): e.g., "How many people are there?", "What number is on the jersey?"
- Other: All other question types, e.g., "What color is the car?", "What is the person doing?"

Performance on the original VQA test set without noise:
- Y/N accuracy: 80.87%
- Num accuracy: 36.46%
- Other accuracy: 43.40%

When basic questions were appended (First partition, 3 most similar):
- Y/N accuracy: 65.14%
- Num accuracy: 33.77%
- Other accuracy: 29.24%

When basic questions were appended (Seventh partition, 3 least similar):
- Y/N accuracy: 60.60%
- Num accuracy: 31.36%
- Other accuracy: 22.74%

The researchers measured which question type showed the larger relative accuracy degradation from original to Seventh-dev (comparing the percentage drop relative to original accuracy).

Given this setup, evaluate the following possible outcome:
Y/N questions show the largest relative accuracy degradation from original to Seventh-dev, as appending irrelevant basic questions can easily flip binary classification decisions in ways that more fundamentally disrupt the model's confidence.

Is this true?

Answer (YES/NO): NO